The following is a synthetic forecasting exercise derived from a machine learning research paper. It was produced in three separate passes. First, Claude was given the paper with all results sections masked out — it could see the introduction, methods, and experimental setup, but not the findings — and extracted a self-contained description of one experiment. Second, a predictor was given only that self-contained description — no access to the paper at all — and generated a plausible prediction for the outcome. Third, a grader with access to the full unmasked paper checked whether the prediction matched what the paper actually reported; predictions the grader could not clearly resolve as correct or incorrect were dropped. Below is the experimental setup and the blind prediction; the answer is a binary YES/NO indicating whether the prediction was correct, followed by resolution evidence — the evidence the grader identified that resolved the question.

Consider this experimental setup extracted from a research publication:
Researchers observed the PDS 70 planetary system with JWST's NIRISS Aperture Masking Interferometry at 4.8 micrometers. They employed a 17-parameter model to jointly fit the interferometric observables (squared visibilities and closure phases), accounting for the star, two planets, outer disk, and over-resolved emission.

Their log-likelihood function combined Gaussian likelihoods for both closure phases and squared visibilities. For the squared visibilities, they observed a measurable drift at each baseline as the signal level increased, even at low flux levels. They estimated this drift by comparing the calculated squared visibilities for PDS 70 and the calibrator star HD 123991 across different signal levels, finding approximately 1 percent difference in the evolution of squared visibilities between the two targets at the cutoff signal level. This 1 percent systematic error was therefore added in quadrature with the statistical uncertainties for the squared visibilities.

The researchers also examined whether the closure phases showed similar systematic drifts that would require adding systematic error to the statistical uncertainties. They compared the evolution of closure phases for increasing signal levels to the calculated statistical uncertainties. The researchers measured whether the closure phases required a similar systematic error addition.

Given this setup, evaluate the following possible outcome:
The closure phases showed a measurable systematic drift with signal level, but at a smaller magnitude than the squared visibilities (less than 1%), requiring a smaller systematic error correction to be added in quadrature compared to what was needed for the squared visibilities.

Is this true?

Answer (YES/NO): NO